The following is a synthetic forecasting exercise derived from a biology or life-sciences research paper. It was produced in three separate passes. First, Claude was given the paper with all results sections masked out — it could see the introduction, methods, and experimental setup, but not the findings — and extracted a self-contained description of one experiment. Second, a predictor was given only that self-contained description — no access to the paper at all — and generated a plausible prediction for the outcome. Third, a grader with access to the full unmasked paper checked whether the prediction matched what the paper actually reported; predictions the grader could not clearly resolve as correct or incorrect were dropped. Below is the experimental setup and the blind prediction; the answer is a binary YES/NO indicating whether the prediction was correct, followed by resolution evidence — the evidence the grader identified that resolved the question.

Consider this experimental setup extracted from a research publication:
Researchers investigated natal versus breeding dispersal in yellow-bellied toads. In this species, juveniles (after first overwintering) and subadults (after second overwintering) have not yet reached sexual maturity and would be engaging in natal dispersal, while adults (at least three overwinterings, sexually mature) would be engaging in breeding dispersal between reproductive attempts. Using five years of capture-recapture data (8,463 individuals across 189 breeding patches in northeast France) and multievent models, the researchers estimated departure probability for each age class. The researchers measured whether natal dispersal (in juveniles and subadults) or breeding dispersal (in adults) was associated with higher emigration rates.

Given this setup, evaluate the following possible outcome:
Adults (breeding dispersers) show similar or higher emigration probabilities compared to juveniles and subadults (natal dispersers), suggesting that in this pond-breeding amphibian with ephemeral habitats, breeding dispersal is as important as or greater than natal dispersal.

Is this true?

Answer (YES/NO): YES